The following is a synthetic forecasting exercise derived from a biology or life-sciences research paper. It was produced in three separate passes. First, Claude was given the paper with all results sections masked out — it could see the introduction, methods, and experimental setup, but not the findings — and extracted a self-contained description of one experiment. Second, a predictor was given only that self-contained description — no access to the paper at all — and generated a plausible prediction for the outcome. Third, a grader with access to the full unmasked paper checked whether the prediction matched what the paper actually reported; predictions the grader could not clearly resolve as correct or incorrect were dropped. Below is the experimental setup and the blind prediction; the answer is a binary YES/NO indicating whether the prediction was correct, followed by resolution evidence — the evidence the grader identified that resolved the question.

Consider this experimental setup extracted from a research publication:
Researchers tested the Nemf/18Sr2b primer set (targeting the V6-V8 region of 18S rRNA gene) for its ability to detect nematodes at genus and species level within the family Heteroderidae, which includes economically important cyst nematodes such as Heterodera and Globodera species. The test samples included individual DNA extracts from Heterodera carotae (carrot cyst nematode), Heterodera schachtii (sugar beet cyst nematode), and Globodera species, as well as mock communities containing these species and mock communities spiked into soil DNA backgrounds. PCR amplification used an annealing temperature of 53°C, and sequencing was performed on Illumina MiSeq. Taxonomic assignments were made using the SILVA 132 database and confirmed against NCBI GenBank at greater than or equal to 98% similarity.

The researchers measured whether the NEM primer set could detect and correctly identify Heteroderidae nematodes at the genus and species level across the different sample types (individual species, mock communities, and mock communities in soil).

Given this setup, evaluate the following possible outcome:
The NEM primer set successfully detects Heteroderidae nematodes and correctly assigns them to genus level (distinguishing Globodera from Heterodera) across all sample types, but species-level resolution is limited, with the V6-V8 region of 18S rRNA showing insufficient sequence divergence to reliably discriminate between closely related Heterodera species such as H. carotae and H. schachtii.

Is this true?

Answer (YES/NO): NO